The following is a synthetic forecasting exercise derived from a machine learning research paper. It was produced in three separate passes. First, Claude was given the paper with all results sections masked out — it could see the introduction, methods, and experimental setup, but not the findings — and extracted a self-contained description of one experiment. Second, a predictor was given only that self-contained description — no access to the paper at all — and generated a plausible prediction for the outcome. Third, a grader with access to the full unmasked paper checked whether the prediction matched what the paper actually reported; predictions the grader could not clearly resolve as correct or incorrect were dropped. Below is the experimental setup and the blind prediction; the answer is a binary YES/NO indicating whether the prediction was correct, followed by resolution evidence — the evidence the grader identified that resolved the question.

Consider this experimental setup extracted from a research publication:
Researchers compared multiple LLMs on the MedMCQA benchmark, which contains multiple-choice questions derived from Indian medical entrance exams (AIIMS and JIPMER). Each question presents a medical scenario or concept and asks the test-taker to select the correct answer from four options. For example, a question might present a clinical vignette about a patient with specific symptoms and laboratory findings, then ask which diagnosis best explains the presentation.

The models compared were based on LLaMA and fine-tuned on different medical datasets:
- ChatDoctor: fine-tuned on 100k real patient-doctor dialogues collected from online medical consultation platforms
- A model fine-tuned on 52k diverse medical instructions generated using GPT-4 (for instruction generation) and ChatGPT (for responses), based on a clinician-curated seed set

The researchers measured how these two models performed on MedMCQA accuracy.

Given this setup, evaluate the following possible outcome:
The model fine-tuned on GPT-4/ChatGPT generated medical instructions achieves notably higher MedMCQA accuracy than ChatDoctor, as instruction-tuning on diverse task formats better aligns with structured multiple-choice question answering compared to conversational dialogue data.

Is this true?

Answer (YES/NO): NO